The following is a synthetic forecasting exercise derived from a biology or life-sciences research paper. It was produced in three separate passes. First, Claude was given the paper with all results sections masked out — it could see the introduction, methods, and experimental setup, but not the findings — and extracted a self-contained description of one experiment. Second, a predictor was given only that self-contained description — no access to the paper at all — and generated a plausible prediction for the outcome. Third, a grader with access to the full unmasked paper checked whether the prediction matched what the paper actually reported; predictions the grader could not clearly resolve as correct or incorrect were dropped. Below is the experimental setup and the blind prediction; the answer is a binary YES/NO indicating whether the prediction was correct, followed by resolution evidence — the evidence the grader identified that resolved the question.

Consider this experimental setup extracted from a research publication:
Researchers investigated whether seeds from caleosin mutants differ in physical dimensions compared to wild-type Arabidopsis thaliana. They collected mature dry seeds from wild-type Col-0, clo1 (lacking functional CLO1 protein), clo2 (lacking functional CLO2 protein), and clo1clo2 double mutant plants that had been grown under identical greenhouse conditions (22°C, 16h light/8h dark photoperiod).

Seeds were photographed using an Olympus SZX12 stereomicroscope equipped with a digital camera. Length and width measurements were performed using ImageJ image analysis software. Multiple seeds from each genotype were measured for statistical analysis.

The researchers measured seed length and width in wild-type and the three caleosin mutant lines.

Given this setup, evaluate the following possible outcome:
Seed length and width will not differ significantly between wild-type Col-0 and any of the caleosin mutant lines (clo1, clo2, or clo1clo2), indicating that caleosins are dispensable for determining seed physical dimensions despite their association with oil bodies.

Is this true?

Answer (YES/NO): NO